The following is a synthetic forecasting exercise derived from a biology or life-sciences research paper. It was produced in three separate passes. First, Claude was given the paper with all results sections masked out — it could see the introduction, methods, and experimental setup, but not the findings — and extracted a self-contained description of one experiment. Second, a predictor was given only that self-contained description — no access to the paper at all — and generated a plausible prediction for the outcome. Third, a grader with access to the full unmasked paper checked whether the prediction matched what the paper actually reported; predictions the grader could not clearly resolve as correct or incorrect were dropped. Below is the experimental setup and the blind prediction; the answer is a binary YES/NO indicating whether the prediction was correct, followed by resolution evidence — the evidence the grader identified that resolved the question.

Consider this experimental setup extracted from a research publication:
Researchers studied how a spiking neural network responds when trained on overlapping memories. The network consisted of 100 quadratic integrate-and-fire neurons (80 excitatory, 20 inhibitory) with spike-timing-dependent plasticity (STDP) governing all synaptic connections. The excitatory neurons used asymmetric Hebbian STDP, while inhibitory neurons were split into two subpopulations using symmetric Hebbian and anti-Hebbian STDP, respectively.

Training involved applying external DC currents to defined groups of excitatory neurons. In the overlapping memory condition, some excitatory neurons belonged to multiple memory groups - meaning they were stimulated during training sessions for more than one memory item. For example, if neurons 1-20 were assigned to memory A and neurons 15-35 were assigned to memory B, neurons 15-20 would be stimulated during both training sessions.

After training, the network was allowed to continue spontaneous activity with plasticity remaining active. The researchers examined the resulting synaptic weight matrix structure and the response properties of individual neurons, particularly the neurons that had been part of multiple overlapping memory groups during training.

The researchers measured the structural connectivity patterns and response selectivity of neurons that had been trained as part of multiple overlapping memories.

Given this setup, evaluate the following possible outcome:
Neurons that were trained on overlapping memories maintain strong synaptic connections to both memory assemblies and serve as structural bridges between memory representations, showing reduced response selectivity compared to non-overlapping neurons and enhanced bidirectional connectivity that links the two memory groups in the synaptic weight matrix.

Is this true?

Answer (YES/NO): YES